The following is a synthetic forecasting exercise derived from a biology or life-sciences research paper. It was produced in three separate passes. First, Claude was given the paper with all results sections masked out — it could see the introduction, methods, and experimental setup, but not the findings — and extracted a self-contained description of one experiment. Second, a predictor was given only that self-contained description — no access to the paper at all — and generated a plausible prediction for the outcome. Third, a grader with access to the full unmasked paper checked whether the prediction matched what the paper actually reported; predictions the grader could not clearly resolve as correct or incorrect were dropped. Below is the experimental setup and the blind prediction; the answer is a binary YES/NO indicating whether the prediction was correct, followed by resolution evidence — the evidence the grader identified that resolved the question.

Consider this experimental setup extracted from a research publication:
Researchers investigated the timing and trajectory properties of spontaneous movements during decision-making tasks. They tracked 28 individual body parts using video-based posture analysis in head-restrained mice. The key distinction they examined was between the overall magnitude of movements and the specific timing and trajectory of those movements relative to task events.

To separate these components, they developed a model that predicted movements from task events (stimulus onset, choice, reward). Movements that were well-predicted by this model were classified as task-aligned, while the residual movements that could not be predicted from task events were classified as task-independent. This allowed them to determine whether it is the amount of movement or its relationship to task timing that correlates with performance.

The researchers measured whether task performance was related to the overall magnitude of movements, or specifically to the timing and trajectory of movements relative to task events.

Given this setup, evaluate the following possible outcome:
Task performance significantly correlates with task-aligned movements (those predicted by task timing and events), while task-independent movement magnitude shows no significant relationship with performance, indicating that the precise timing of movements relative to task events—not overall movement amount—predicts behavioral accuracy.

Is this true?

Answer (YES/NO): NO